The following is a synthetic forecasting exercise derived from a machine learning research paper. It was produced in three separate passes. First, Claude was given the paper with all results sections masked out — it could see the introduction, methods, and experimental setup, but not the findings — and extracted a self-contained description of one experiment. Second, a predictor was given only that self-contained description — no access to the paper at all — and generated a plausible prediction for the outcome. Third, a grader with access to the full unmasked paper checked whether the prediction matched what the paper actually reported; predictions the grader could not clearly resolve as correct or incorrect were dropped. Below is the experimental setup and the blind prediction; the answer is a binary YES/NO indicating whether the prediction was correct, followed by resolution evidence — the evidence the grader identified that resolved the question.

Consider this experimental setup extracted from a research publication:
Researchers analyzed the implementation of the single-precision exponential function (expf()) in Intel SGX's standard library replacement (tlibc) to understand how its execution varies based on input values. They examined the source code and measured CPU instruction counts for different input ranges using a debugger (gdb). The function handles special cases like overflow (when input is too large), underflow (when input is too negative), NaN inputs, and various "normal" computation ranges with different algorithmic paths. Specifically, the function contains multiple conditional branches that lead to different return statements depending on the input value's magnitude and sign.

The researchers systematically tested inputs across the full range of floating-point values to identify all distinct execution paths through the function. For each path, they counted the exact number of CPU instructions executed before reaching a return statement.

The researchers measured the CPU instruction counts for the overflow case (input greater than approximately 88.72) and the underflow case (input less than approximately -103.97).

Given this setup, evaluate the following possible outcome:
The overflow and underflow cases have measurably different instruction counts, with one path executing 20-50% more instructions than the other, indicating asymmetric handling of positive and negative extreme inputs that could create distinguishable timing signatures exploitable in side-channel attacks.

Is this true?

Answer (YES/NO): NO